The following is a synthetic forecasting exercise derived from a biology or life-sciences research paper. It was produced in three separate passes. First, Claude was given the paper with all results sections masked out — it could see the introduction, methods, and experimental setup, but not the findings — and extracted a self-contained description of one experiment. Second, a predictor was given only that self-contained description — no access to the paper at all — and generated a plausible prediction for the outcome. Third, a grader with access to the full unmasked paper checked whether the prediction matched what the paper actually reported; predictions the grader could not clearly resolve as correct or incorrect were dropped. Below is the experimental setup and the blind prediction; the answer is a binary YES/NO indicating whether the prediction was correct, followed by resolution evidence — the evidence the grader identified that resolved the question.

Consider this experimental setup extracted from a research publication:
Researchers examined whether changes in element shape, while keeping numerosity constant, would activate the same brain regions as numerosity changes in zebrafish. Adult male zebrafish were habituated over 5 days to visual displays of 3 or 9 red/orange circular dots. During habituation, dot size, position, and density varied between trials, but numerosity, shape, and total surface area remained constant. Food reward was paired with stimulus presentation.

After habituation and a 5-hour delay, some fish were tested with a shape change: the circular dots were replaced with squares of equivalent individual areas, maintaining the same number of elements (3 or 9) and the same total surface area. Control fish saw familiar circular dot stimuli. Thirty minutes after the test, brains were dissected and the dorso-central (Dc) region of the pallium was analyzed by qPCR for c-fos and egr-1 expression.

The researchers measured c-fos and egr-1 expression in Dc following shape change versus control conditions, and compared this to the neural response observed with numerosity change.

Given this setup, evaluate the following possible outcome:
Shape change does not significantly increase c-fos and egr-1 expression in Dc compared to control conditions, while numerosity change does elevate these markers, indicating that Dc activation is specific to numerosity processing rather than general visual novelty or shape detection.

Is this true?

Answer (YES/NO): NO